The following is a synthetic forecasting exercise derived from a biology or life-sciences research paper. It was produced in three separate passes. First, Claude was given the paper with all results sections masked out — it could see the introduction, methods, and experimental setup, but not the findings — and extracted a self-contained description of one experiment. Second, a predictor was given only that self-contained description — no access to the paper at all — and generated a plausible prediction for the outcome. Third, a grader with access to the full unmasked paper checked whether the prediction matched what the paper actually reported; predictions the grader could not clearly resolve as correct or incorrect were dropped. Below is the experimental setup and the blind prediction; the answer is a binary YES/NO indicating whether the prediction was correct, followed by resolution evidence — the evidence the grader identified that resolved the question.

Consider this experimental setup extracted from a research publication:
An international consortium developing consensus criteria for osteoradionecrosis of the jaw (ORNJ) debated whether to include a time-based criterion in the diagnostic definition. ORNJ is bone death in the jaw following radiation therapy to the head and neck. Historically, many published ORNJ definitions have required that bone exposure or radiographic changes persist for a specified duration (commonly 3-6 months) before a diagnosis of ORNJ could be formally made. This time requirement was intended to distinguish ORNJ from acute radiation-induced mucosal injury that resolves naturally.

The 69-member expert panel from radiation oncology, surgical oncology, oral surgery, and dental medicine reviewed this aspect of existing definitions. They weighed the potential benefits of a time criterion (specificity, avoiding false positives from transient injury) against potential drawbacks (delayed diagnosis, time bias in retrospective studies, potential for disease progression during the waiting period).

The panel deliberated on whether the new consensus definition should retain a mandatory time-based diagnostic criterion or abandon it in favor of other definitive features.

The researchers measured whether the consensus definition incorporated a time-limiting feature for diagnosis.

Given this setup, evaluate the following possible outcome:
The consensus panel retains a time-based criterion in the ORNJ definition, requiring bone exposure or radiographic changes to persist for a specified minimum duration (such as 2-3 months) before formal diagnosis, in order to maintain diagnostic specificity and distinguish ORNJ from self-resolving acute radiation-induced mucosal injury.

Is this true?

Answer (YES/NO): NO